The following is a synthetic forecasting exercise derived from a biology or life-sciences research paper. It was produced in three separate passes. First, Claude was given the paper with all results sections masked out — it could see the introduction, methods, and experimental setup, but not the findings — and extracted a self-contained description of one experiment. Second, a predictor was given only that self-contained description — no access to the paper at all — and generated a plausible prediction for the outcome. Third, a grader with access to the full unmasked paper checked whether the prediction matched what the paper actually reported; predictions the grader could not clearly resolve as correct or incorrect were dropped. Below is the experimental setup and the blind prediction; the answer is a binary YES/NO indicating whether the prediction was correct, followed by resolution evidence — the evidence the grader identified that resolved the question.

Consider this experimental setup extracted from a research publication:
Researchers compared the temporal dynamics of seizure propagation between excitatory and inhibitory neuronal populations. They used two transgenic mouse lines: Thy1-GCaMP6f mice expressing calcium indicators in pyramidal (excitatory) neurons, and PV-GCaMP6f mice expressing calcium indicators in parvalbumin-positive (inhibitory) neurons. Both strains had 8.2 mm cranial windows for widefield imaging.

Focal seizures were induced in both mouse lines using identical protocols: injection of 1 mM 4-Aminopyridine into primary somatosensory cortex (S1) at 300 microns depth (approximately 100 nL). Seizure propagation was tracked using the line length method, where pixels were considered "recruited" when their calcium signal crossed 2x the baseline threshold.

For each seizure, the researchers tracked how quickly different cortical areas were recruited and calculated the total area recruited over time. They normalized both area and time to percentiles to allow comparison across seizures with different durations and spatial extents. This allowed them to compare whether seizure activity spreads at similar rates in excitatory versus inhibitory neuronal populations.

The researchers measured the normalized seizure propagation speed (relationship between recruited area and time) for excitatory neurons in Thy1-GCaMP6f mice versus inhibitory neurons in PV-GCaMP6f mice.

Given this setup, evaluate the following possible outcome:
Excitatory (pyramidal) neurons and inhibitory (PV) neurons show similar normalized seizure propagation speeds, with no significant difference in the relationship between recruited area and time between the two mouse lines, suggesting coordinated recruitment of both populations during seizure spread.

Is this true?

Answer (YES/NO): YES